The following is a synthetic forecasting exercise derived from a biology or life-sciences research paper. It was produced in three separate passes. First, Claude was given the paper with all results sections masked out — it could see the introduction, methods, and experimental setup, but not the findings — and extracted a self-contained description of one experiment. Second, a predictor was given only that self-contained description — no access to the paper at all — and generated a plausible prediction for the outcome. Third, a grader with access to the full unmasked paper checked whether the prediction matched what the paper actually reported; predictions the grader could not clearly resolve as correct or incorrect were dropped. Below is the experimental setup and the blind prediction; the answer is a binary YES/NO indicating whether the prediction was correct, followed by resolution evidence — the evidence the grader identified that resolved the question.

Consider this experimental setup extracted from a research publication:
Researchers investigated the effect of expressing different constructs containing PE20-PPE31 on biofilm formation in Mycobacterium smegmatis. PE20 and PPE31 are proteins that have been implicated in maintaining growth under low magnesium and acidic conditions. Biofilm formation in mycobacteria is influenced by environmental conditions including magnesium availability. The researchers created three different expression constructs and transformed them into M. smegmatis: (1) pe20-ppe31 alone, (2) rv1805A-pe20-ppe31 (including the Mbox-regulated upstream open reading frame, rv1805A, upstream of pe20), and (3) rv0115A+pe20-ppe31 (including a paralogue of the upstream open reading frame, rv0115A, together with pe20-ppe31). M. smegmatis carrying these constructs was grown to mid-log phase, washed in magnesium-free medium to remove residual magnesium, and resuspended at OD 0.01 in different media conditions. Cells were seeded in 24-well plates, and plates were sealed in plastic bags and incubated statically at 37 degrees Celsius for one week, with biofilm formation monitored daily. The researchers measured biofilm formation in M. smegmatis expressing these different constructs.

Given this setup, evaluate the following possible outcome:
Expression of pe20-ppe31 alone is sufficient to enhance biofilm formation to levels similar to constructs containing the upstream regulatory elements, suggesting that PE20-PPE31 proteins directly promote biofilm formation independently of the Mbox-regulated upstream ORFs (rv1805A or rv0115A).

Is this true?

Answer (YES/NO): NO